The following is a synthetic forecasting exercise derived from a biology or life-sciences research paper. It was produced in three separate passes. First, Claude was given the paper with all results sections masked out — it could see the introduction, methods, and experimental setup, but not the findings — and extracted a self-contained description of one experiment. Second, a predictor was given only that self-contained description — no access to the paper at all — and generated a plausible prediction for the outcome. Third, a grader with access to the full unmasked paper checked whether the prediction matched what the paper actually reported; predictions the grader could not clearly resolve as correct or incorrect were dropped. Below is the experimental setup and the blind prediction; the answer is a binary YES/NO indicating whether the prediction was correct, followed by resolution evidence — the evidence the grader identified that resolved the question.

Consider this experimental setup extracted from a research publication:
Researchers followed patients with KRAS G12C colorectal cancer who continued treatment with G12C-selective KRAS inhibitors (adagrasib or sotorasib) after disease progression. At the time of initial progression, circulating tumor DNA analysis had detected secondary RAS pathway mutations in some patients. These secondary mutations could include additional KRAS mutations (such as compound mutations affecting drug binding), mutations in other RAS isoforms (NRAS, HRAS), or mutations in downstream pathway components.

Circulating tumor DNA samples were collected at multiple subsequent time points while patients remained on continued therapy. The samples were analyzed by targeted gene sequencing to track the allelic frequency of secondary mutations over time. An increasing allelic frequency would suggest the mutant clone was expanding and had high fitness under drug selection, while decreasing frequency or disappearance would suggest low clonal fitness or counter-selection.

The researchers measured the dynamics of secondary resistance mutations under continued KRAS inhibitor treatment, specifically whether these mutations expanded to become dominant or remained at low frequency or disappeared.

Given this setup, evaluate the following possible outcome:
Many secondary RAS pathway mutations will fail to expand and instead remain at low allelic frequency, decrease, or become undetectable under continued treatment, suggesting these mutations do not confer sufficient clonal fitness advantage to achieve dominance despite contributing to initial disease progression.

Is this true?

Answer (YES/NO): YES